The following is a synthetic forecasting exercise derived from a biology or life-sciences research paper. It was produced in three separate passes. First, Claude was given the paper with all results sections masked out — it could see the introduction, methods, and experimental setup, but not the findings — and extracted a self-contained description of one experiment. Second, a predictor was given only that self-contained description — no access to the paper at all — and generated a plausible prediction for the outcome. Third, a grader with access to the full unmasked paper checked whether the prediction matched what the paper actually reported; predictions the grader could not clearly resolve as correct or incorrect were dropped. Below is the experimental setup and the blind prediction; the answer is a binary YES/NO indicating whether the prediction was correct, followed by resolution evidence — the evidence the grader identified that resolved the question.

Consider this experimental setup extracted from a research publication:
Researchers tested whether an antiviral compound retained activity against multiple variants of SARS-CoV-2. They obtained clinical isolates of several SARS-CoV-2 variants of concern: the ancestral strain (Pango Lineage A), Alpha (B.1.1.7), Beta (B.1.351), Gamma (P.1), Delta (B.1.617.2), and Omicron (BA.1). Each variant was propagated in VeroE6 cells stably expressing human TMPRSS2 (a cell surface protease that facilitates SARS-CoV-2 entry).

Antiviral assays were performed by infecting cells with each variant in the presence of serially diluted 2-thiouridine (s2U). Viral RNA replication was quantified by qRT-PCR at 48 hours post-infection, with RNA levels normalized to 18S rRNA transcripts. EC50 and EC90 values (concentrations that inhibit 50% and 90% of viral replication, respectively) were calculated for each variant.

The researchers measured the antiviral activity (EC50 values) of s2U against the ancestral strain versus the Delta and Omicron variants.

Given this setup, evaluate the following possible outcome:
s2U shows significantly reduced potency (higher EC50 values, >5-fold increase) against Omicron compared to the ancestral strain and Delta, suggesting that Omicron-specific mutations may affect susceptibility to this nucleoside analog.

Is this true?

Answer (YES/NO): YES